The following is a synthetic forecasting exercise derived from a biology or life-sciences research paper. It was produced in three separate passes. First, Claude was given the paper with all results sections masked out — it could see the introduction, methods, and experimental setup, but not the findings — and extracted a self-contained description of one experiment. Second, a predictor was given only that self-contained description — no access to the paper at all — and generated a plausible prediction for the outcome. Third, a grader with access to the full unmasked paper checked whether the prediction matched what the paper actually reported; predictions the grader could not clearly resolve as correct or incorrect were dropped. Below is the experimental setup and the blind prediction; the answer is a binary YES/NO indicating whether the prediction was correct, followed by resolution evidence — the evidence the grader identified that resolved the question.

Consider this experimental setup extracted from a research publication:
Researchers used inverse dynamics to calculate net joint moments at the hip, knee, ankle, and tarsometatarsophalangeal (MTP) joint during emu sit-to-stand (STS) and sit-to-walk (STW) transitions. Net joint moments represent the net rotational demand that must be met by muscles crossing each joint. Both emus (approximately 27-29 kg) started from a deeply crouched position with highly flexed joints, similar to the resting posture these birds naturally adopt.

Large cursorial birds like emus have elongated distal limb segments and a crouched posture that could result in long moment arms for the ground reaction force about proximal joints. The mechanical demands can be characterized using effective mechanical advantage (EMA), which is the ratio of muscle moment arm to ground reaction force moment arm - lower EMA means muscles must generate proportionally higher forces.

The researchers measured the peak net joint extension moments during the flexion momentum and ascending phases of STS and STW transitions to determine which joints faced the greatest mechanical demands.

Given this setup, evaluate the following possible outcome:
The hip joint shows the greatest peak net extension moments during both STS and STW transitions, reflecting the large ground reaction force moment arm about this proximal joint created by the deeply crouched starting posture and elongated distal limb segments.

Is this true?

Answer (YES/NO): NO